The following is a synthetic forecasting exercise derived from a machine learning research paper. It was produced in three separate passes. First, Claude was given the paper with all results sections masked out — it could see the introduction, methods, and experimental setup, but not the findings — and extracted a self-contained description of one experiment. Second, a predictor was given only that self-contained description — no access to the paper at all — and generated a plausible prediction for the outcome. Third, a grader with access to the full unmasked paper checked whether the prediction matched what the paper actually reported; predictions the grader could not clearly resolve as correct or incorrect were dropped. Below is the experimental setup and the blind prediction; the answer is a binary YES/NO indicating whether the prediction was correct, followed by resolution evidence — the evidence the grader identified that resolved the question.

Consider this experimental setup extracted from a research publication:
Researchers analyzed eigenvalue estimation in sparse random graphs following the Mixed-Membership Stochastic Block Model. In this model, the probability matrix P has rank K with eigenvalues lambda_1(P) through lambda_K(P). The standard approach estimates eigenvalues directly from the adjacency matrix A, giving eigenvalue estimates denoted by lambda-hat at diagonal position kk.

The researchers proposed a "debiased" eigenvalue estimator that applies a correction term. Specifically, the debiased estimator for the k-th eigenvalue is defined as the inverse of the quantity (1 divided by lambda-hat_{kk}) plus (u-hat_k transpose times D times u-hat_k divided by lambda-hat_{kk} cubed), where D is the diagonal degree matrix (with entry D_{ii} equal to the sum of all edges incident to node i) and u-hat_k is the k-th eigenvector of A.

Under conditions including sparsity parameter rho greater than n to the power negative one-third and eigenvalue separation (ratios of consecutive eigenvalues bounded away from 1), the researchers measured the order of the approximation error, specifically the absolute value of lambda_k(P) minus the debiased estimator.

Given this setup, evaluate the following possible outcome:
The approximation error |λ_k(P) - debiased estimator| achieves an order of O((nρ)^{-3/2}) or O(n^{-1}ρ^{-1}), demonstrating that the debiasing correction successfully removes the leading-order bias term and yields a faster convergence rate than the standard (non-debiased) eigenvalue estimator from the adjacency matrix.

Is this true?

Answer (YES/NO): NO